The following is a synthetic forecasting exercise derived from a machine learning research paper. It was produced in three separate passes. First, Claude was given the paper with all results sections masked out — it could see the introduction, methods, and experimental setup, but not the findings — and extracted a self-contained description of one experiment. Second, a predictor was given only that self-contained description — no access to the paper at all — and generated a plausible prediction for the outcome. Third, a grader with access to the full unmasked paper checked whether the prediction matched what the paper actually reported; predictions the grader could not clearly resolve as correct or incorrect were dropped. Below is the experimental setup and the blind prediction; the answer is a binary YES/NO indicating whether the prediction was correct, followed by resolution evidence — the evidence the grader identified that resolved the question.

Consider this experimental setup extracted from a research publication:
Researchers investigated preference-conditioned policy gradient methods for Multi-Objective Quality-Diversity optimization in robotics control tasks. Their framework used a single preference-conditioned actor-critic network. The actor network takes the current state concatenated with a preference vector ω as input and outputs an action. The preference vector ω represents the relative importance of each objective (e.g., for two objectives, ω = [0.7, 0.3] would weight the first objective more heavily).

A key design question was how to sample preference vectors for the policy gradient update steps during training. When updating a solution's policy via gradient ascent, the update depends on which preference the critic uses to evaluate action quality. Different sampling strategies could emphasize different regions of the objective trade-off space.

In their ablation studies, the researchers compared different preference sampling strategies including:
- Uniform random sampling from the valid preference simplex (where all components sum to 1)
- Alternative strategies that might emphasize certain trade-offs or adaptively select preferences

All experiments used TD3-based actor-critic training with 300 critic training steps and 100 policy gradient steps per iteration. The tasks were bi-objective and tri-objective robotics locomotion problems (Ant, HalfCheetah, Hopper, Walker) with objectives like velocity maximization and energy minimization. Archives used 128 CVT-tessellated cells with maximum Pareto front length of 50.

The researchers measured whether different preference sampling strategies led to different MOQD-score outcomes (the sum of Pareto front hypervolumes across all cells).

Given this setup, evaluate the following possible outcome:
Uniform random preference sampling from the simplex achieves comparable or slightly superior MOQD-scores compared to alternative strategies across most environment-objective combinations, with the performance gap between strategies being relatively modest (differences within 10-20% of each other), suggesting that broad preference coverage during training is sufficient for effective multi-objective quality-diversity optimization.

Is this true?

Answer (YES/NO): NO